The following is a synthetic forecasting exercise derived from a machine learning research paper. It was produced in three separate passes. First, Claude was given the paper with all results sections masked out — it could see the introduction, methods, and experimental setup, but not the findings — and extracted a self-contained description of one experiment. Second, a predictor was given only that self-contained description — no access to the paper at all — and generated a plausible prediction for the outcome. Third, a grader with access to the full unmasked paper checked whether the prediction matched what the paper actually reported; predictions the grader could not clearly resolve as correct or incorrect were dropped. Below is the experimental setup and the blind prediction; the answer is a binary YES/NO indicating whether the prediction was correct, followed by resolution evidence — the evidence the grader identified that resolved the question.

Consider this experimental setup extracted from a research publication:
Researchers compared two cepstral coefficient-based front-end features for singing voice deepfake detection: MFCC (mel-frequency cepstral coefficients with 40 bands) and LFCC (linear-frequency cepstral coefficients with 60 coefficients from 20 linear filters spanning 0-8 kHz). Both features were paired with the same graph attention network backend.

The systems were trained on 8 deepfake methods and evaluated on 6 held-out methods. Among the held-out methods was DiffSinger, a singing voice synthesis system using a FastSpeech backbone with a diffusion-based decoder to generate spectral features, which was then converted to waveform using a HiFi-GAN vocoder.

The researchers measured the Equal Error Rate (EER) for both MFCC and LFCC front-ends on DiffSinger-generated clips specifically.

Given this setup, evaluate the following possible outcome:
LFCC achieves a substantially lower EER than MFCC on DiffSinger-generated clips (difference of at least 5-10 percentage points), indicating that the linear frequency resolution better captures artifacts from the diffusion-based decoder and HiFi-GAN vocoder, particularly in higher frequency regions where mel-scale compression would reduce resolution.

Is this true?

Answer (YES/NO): YES